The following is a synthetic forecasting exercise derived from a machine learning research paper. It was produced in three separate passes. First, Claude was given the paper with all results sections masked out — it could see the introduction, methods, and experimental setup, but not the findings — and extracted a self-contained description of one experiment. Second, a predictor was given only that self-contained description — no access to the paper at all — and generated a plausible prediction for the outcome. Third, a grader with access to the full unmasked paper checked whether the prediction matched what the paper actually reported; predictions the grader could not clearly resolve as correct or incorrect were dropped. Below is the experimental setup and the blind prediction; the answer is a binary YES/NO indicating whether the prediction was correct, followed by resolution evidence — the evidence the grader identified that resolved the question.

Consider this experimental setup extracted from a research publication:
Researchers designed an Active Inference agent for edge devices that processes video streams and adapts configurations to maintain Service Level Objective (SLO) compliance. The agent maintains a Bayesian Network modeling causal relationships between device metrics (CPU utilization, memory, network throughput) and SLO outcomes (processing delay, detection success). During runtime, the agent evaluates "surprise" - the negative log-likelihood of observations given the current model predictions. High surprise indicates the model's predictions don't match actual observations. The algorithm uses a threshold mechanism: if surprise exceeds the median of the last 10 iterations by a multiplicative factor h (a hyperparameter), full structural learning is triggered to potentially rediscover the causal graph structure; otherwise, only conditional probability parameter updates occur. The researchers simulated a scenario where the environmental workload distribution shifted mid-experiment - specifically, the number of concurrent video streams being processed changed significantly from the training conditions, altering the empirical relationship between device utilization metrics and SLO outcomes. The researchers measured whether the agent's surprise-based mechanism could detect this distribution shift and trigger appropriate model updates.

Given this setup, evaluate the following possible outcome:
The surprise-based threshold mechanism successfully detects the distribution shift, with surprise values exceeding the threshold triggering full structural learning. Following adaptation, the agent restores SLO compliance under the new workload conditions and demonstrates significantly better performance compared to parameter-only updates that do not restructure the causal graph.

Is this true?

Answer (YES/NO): NO